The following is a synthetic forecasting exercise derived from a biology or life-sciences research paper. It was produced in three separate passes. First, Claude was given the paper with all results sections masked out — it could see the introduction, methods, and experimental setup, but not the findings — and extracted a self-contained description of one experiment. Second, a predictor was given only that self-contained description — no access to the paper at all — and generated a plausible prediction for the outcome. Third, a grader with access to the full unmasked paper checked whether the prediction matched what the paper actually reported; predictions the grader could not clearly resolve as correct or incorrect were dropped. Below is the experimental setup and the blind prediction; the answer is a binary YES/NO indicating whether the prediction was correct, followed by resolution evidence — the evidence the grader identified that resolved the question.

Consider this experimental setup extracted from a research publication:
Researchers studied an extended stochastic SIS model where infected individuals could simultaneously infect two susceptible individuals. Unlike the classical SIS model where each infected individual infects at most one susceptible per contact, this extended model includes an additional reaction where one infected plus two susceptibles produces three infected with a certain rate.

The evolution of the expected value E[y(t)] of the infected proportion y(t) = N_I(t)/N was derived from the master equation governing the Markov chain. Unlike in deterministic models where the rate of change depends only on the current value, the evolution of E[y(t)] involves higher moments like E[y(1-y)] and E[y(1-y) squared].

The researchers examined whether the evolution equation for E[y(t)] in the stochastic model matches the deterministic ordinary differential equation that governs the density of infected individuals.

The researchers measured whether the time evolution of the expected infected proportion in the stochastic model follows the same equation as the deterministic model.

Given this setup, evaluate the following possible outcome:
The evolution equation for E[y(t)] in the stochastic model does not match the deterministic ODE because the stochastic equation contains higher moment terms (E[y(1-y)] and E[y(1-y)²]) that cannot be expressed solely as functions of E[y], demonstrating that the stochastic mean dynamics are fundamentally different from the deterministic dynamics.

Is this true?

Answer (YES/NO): YES